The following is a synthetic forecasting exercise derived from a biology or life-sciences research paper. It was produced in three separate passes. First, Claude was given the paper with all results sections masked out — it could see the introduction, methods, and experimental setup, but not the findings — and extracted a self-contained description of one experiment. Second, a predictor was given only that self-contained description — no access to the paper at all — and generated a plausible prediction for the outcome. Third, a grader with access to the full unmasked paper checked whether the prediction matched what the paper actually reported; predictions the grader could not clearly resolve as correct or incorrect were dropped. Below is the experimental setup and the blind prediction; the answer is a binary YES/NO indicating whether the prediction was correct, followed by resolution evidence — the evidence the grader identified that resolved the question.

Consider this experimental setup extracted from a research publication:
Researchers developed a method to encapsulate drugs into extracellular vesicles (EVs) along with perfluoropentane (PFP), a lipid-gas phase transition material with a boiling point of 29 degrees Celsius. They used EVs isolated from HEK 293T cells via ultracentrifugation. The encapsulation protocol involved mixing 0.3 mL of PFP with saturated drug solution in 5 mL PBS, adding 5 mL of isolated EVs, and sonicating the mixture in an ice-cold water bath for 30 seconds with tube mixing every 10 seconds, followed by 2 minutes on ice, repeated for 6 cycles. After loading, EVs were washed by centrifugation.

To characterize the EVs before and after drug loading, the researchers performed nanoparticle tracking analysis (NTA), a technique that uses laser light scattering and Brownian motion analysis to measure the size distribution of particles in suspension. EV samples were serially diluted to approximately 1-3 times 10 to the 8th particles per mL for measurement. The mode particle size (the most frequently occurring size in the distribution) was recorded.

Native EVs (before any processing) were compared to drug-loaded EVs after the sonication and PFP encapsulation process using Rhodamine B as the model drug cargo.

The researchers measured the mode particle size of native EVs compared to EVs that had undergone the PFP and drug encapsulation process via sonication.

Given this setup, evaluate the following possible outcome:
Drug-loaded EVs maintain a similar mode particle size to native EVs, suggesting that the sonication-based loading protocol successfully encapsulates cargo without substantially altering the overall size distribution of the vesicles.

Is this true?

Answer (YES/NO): NO